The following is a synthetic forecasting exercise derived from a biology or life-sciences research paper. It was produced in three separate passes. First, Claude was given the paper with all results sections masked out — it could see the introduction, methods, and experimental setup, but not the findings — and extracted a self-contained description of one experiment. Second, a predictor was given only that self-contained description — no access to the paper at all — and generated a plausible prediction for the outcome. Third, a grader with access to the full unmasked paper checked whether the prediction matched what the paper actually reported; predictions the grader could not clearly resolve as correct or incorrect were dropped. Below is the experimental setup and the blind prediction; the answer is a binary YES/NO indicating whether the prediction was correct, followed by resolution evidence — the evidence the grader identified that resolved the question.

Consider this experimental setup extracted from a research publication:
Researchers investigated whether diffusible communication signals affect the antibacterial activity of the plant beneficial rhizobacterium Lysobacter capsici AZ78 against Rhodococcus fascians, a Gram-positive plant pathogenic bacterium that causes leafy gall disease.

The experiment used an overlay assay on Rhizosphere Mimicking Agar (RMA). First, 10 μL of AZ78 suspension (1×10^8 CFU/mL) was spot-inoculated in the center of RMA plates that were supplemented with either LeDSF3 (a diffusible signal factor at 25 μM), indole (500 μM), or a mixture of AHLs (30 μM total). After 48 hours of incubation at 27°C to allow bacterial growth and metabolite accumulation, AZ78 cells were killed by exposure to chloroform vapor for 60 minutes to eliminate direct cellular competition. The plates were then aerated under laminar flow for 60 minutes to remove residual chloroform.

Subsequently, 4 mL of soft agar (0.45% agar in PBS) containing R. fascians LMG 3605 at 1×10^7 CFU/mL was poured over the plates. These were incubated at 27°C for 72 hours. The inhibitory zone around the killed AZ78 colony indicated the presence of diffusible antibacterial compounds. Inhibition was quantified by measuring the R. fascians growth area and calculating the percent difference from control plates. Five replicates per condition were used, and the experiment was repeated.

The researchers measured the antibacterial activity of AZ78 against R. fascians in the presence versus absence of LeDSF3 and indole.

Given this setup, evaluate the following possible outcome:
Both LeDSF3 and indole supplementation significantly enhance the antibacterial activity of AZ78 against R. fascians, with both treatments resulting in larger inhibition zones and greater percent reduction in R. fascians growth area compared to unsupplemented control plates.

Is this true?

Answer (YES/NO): NO